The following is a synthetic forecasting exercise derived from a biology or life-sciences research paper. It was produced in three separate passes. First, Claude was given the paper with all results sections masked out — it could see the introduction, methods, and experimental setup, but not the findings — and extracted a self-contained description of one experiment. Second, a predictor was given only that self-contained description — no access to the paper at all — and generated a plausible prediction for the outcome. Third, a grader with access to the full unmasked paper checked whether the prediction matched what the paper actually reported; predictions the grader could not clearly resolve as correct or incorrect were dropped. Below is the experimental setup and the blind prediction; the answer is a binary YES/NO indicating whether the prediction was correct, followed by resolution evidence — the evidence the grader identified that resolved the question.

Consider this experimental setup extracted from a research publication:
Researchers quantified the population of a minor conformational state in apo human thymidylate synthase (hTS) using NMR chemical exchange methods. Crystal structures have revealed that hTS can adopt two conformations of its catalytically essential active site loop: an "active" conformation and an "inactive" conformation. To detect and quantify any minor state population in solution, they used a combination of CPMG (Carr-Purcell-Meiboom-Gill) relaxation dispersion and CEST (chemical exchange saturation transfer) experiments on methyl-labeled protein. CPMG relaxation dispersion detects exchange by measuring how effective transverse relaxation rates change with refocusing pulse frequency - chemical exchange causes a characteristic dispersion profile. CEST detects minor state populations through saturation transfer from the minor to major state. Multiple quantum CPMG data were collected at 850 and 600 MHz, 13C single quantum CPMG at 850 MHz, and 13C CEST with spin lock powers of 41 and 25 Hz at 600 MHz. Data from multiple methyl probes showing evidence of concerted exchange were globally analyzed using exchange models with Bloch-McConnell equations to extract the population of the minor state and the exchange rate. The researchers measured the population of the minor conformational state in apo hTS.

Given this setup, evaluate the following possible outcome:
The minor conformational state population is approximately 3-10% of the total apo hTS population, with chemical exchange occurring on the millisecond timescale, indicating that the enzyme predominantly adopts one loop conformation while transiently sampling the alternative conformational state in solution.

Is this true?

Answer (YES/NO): NO